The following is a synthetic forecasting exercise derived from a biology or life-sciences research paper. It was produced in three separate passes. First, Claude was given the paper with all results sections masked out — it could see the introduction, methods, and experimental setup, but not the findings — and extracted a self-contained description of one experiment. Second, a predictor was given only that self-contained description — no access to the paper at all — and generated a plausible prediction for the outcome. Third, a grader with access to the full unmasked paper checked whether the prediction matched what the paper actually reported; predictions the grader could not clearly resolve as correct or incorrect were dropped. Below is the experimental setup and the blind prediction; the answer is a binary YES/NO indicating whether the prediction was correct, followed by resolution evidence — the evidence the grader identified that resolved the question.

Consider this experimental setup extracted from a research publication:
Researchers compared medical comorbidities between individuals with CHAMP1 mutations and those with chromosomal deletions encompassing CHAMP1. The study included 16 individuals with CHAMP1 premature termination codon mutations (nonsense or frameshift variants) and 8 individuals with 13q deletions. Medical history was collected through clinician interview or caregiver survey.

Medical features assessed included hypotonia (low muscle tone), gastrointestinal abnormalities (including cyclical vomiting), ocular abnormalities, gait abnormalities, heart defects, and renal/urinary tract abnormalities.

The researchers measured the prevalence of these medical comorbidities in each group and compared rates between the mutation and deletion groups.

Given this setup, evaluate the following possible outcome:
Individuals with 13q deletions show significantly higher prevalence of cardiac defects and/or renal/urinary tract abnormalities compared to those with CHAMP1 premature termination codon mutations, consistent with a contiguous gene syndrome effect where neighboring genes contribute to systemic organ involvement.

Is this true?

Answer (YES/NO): NO